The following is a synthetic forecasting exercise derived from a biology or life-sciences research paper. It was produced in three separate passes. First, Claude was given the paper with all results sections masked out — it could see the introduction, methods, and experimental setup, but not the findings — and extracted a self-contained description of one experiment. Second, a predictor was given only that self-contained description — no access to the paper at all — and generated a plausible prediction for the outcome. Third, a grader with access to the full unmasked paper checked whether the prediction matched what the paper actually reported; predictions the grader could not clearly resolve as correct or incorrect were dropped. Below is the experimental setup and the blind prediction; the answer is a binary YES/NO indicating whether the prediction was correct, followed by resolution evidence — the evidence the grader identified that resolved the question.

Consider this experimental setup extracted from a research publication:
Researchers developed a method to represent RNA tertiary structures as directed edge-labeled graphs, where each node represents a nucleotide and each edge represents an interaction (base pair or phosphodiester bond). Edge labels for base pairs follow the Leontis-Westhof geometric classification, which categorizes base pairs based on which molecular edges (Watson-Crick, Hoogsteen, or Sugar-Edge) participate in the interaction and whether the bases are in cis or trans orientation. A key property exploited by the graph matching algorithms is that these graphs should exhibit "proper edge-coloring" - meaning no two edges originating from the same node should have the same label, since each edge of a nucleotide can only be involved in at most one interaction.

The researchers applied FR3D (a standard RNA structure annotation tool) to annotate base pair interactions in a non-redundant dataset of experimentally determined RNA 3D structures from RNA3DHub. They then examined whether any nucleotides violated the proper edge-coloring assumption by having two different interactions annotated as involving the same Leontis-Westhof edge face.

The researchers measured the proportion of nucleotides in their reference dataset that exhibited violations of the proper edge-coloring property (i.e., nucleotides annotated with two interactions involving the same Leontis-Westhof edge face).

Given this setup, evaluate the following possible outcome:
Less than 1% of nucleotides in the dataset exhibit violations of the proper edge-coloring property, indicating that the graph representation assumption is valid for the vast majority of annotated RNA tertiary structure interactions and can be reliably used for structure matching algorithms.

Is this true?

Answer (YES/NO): YES